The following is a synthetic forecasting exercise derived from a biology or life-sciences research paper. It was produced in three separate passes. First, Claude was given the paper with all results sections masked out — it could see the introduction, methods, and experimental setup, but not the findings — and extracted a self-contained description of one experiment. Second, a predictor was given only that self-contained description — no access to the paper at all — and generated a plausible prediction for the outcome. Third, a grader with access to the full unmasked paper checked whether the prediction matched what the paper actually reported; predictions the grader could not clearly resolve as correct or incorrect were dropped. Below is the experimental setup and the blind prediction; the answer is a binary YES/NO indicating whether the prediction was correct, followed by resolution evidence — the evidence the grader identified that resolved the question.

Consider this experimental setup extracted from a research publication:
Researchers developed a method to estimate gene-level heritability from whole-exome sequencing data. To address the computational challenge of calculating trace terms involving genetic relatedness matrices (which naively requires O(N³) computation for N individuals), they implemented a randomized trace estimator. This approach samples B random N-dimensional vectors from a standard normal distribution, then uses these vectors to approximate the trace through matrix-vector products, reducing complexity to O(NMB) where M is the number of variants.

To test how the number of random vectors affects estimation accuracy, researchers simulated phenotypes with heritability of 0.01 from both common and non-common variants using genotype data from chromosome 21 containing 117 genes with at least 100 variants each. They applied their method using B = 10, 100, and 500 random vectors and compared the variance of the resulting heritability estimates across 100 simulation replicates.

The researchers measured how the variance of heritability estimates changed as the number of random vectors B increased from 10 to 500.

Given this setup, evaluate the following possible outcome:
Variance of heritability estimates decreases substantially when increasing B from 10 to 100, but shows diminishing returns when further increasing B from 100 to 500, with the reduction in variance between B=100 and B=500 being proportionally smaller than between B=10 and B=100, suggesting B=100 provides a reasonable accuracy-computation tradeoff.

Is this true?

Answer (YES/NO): NO